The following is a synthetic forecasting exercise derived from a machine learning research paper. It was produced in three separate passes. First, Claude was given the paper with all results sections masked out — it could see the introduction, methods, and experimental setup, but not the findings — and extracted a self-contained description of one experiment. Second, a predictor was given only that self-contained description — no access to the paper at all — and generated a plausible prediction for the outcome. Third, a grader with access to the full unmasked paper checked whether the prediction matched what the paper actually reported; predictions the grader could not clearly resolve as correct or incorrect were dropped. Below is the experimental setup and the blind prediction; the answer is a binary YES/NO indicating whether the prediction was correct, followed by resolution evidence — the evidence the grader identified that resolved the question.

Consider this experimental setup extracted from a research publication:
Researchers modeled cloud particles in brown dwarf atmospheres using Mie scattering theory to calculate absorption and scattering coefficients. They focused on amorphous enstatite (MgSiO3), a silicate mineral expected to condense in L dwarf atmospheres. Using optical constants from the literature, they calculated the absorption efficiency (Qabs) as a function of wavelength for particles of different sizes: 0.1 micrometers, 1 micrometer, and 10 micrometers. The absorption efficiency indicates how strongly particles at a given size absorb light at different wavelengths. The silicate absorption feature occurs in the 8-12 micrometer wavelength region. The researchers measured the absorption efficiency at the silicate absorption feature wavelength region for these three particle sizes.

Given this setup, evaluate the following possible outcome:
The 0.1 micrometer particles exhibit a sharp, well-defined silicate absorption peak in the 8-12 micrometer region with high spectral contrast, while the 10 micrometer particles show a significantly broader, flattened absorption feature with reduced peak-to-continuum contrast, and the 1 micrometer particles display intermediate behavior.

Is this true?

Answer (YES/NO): NO